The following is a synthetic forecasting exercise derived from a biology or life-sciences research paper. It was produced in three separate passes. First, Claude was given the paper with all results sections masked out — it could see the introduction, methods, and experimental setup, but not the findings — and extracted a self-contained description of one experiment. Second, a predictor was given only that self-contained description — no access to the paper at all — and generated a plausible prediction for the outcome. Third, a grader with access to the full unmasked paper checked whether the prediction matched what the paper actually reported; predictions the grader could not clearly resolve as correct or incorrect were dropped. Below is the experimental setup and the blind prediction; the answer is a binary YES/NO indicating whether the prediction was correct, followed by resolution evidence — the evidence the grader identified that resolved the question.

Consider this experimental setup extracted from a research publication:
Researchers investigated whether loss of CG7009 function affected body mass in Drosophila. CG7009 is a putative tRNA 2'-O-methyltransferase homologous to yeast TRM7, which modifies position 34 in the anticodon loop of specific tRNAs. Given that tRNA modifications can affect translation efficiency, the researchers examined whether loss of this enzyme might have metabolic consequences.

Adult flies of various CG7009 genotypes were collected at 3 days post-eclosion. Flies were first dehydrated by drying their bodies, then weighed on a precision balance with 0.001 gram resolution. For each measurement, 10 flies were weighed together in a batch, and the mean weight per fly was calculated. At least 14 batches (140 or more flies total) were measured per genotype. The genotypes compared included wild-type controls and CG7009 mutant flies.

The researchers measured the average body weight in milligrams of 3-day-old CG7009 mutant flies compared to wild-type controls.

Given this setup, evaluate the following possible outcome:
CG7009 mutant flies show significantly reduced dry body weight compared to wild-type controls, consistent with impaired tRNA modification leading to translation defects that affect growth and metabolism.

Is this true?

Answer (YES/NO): NO